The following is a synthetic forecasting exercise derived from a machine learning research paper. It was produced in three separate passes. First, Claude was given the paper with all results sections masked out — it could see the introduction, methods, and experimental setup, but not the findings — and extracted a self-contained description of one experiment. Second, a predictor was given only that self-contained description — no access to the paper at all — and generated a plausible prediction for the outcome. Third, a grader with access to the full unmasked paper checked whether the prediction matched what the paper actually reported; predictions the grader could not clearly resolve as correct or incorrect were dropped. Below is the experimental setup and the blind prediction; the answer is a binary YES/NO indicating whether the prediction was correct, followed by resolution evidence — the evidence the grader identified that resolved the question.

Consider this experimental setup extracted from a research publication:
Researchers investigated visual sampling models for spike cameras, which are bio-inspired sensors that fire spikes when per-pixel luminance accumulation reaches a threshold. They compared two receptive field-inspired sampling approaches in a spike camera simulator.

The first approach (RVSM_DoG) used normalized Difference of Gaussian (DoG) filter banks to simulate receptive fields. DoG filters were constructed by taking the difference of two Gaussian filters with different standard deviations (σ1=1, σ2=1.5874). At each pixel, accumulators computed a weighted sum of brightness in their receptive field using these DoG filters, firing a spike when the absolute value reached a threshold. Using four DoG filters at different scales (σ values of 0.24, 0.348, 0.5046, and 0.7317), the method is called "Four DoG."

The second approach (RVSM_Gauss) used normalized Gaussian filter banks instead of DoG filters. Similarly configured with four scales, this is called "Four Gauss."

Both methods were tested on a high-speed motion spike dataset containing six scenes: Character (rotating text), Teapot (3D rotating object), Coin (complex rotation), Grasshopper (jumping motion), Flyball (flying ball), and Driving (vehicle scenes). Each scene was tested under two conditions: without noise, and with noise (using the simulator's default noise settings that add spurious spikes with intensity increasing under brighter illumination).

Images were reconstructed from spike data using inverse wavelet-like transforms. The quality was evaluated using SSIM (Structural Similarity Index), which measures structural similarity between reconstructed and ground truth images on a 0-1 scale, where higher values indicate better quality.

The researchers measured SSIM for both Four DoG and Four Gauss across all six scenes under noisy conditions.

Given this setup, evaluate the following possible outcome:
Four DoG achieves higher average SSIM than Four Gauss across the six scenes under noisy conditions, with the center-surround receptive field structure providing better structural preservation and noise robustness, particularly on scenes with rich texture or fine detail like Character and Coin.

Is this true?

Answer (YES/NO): NO